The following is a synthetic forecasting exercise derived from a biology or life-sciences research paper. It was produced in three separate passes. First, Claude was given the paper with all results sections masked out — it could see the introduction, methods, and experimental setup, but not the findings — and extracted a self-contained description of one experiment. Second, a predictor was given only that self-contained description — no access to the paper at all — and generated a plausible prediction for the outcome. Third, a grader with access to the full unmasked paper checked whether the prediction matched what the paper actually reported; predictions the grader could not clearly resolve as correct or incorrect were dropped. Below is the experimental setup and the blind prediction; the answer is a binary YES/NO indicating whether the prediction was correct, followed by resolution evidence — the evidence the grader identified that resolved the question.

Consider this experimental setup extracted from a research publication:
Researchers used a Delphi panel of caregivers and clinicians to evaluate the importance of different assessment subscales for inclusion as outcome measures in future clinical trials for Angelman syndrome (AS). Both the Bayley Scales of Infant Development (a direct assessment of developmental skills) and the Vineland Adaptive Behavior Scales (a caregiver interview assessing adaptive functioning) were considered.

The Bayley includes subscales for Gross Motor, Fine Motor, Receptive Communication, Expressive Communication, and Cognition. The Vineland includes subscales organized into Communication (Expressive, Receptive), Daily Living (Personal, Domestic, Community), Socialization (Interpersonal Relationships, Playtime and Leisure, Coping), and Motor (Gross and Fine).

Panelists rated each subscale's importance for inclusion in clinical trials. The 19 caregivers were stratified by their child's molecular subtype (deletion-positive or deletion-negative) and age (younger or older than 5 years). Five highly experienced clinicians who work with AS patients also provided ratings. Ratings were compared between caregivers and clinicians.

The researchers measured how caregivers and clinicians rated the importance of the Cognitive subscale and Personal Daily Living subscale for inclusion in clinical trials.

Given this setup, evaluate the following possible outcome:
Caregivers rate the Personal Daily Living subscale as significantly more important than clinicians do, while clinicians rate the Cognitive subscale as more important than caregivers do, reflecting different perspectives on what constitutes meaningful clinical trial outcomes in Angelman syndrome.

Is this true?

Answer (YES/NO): NO